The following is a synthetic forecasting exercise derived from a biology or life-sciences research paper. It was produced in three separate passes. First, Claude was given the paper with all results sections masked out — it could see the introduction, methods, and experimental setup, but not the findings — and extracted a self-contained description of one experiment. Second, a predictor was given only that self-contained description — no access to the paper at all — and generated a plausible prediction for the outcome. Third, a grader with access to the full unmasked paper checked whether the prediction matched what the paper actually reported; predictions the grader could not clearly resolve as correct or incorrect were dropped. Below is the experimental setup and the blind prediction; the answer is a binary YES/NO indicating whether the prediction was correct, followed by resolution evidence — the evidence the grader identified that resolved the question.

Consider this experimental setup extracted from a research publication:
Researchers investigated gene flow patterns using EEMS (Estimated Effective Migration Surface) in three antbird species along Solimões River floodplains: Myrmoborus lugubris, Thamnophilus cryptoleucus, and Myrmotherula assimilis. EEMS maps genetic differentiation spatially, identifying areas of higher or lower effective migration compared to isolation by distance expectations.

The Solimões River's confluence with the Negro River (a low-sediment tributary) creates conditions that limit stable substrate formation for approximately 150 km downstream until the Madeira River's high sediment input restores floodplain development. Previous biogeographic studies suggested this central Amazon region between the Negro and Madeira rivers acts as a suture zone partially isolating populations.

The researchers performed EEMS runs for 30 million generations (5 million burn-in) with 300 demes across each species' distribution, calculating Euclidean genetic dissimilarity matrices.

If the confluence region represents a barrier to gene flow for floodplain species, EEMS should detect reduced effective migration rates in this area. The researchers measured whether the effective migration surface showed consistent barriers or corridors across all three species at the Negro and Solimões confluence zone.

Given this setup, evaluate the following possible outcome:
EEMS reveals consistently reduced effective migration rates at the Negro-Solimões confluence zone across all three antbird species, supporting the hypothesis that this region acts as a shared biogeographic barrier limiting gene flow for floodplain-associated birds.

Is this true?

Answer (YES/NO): NO